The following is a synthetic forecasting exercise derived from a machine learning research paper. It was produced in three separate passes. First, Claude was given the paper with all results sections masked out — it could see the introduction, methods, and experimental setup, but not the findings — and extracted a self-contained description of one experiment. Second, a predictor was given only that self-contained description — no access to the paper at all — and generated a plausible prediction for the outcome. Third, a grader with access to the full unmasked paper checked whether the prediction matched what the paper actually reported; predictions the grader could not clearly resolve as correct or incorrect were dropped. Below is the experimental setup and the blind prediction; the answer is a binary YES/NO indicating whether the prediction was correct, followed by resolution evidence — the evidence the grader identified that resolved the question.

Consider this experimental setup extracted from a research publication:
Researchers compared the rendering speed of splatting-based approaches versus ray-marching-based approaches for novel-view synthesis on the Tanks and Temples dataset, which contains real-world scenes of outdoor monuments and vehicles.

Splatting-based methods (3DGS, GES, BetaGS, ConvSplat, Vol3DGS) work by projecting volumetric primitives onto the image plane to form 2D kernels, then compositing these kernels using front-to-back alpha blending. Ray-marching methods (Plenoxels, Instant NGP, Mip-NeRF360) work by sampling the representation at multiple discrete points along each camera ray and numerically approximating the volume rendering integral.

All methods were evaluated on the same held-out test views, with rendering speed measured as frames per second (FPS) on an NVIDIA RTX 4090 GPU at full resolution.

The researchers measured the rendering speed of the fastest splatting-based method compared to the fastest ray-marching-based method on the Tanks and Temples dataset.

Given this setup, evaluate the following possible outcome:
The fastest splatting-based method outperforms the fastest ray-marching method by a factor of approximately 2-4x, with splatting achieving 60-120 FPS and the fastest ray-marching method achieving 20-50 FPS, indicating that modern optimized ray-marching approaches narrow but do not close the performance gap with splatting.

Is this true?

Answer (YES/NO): NO